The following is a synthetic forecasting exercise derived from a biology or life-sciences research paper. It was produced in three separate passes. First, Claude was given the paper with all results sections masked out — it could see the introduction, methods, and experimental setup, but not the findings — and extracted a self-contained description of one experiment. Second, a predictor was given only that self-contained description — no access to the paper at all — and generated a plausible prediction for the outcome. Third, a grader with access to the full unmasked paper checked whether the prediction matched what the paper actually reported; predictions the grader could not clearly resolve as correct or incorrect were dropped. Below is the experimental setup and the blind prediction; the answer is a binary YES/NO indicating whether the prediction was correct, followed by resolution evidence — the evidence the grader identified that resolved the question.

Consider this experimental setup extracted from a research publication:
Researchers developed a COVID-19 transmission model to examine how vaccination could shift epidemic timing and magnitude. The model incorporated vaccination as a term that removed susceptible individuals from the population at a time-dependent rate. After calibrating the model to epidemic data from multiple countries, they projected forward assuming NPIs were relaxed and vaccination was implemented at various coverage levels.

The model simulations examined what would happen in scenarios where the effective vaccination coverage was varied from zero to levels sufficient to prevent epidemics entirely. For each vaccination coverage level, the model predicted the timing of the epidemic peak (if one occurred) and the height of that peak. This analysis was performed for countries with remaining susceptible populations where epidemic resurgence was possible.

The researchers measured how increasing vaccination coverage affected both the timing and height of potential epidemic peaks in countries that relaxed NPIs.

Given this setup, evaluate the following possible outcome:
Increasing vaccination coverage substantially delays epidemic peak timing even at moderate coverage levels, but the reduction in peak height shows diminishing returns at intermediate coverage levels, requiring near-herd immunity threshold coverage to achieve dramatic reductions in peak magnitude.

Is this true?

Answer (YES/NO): NO